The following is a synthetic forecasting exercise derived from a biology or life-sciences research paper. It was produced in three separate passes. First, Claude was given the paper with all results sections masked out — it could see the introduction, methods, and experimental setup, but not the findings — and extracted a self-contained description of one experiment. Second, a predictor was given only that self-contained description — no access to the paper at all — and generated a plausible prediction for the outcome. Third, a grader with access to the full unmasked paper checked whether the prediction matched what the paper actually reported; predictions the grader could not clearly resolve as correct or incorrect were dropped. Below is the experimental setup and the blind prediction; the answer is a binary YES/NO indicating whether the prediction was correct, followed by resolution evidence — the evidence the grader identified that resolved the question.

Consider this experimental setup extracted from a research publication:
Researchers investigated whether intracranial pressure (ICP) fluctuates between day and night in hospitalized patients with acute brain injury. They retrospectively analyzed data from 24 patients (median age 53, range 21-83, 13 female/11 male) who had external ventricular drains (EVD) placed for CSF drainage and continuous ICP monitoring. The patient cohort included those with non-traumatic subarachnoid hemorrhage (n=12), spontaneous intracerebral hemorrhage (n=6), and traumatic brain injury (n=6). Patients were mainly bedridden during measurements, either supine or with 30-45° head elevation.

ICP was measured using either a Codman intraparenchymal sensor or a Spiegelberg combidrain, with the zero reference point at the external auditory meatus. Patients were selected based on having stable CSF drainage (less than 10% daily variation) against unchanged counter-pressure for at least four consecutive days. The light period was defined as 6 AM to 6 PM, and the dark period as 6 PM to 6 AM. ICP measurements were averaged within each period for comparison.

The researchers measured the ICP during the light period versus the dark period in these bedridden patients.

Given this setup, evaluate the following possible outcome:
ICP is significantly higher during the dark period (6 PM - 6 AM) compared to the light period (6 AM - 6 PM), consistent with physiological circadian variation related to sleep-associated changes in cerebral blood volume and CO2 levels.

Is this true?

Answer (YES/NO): NO